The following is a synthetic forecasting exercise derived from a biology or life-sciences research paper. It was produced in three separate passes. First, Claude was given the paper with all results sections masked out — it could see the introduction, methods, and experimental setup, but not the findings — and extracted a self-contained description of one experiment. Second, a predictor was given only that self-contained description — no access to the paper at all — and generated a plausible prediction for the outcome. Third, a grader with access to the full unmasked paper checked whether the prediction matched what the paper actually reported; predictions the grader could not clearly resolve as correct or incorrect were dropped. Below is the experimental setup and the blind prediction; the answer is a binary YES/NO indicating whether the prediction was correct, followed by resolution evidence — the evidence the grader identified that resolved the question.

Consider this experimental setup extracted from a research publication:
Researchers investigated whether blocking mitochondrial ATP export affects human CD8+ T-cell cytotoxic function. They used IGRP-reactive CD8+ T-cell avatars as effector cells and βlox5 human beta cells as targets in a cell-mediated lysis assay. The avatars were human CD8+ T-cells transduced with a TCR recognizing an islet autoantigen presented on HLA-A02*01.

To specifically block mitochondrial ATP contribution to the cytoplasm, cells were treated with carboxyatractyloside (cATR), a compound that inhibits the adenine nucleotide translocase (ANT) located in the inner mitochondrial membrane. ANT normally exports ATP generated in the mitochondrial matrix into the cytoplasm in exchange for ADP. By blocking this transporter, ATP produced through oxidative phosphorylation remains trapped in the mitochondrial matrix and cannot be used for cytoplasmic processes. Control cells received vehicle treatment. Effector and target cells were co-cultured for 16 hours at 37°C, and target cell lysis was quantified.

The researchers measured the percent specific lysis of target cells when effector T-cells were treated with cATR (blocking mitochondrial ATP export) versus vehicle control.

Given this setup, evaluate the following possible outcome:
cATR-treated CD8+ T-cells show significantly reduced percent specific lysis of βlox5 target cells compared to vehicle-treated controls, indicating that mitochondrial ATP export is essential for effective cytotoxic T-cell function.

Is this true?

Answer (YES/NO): NO